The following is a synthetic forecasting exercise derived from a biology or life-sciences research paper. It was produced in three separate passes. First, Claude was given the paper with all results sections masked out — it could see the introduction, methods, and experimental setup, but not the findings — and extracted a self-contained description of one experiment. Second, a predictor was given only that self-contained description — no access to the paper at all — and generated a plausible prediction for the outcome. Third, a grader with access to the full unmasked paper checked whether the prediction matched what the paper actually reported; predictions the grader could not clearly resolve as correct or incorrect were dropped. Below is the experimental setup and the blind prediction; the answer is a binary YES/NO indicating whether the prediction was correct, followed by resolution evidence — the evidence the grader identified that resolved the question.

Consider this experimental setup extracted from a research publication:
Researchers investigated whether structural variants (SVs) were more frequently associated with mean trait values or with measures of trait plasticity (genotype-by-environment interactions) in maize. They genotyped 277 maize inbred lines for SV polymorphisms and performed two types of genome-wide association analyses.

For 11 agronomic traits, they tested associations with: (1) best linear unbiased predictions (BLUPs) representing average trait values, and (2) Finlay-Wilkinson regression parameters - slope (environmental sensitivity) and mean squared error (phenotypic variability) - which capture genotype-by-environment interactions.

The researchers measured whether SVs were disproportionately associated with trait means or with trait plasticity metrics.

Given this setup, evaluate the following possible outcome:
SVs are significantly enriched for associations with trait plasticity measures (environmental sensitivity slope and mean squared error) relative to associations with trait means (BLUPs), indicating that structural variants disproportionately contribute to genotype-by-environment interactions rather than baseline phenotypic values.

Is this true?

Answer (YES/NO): NO